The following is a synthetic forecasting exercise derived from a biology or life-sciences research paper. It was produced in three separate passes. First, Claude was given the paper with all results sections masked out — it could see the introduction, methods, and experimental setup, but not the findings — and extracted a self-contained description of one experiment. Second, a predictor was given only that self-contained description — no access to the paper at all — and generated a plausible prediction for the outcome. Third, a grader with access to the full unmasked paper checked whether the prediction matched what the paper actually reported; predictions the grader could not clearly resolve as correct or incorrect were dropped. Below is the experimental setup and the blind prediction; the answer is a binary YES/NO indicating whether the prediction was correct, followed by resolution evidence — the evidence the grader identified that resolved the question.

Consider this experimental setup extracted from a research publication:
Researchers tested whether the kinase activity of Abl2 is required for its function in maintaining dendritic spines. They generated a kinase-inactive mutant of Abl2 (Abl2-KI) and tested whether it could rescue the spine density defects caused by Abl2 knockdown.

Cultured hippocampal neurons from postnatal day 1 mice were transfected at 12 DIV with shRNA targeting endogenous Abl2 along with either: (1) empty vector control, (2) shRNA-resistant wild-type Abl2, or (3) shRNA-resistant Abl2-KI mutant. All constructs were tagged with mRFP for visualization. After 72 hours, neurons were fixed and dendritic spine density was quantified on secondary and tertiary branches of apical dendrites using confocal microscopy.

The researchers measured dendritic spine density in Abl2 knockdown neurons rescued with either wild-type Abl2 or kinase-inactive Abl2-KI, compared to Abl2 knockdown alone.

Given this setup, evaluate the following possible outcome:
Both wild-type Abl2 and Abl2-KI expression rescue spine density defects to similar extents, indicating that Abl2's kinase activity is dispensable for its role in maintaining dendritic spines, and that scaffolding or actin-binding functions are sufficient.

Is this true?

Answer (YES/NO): NO